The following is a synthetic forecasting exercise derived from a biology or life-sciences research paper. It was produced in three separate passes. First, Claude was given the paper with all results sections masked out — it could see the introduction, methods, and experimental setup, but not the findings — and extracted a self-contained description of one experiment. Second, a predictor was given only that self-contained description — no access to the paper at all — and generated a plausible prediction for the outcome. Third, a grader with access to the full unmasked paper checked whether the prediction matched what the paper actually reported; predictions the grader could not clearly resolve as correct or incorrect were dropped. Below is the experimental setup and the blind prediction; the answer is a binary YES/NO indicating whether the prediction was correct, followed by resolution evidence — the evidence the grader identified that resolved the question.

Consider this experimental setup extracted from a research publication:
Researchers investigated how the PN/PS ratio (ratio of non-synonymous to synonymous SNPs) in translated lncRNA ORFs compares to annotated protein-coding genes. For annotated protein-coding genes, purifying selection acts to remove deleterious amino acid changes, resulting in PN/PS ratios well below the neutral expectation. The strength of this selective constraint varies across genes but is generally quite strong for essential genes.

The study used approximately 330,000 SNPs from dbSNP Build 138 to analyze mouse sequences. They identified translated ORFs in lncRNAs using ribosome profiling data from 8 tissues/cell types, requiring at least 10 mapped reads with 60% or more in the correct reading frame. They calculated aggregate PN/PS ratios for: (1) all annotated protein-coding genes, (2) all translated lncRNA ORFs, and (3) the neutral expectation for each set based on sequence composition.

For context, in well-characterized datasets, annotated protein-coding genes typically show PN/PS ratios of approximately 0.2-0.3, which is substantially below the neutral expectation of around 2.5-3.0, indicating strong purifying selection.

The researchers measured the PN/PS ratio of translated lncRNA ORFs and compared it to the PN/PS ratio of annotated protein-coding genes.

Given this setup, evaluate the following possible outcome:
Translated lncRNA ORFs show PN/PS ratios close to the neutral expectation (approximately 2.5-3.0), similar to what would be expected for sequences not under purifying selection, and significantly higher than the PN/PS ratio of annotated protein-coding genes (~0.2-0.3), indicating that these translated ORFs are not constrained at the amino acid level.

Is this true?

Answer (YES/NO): NO